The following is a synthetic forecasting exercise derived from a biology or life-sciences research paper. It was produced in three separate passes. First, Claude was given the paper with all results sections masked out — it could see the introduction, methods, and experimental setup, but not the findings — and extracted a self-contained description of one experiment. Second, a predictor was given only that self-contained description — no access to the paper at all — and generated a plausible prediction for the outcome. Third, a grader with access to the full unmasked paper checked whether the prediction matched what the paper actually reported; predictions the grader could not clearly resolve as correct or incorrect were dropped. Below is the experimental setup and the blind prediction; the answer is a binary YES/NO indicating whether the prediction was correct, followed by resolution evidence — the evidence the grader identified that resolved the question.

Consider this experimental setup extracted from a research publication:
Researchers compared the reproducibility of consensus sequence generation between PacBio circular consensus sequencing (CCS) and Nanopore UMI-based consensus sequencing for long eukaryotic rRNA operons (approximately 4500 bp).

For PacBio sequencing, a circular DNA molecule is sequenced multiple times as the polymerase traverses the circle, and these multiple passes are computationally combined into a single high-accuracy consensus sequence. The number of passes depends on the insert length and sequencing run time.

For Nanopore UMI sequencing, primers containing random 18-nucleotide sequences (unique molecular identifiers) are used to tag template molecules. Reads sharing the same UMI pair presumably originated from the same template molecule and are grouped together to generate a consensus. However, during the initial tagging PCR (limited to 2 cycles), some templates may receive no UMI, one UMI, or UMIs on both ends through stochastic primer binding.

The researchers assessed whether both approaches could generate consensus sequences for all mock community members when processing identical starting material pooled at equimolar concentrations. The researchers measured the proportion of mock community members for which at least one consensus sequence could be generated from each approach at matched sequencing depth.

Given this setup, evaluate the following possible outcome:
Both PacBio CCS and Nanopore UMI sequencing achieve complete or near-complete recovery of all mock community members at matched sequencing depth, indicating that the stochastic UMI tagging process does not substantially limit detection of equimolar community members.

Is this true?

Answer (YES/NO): NO